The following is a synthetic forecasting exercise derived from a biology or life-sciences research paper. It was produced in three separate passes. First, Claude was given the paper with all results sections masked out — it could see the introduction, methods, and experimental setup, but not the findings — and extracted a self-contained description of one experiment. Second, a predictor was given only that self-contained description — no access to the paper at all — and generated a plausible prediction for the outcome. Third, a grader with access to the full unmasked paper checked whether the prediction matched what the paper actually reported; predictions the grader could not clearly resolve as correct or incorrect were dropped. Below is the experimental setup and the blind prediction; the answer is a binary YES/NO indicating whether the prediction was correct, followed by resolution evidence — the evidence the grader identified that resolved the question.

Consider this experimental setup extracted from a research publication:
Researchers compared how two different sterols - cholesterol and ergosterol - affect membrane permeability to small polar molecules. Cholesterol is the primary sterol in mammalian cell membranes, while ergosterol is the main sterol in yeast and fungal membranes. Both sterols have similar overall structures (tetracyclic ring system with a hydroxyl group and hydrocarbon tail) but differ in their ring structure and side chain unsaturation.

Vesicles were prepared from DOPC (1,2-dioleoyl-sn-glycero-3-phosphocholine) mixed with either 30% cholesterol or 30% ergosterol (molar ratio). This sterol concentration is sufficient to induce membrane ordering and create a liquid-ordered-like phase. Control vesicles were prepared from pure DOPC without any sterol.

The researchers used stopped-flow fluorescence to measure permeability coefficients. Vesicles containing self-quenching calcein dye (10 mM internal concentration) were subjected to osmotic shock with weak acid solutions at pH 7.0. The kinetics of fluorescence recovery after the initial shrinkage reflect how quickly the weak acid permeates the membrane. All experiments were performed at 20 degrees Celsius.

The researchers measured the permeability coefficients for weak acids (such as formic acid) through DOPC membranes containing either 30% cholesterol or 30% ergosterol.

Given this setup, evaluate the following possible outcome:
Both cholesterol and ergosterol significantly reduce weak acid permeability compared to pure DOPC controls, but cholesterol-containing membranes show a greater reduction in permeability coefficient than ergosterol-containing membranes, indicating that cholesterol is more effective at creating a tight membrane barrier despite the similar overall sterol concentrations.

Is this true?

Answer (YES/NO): YES